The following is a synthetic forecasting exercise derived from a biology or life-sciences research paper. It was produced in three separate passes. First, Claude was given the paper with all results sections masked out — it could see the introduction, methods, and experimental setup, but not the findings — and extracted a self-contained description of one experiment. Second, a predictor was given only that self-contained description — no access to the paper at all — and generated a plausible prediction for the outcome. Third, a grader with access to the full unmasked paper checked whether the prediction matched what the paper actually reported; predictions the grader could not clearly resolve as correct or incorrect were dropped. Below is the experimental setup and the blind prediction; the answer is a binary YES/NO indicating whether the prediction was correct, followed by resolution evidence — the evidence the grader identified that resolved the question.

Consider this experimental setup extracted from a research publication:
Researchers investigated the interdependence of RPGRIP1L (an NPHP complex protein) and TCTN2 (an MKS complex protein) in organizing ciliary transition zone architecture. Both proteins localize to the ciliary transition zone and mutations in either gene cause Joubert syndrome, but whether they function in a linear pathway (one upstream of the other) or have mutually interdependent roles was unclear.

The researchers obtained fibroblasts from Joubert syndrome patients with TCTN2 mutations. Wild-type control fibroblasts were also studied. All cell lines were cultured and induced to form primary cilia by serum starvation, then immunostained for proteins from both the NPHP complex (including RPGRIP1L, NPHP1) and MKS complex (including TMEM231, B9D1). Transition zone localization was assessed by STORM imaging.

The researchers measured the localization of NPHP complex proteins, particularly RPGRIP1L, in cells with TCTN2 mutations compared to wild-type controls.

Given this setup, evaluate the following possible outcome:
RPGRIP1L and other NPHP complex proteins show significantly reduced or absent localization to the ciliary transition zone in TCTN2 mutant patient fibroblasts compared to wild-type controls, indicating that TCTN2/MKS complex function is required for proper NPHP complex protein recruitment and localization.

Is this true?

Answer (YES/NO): YES